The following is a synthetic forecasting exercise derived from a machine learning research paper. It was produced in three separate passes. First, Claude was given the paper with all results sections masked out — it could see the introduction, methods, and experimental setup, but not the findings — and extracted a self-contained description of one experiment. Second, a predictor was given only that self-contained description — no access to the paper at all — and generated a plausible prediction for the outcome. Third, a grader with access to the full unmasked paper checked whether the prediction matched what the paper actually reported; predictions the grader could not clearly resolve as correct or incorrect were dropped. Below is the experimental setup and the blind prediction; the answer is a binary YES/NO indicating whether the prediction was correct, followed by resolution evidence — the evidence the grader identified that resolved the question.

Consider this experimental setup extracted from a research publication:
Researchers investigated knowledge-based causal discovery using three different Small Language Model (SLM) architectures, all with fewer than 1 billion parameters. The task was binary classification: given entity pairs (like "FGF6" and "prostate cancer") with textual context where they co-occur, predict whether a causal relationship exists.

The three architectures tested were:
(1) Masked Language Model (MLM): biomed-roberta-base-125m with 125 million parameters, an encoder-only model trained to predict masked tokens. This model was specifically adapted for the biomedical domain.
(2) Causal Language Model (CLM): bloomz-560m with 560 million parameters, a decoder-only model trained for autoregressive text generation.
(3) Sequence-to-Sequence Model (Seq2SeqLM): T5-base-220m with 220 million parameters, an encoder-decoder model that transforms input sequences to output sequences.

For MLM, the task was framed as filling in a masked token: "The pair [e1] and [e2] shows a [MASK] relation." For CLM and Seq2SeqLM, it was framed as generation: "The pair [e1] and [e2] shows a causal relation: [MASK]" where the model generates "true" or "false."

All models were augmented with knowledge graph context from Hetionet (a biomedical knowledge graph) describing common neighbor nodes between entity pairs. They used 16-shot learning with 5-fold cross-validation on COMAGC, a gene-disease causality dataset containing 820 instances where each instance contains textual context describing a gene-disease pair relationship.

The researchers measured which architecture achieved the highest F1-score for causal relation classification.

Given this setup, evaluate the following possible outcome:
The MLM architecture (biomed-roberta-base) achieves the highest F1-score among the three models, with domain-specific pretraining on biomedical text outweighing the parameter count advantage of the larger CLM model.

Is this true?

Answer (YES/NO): YES